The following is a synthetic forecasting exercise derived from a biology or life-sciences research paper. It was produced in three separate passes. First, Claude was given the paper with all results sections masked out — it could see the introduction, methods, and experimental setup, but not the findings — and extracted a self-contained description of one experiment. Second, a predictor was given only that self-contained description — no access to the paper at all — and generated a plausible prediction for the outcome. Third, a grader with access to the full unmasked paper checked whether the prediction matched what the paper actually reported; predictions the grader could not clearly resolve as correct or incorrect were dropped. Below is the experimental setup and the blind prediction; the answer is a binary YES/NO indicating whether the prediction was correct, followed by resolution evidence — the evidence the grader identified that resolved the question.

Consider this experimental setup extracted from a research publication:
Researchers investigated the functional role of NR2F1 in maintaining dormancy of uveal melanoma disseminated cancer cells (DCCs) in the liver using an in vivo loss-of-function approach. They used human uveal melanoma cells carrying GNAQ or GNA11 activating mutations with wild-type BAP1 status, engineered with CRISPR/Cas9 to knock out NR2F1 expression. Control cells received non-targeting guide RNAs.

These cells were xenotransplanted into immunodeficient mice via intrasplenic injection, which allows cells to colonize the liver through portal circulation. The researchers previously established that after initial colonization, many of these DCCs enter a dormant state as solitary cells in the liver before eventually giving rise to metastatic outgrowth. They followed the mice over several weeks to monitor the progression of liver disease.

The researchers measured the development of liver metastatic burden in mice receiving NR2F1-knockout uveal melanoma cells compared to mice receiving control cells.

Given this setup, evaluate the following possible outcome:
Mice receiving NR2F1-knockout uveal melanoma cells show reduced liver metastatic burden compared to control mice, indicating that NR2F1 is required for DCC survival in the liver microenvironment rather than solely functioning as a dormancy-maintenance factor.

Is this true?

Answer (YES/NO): NO